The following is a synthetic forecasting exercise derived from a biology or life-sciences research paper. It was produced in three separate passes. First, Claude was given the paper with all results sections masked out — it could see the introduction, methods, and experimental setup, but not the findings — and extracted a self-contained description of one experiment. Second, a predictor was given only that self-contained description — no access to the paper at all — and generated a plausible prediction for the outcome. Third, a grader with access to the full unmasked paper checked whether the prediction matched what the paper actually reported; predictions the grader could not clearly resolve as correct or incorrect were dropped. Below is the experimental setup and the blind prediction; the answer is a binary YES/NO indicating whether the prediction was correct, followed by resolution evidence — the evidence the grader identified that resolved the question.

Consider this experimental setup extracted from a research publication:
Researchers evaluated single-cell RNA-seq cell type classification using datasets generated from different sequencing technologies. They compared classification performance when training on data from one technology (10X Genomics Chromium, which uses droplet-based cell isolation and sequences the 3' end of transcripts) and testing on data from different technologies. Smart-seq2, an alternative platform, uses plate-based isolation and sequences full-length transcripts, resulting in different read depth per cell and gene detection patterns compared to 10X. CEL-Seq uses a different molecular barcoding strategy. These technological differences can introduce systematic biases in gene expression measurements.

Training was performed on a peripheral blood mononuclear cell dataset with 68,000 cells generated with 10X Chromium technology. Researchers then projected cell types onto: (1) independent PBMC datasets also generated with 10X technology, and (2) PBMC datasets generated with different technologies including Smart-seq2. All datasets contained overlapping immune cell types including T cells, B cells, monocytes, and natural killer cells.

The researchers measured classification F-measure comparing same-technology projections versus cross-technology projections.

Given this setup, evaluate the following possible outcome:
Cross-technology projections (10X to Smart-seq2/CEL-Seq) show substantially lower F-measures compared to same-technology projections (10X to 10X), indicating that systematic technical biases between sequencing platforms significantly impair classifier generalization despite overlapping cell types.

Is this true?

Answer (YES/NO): NO